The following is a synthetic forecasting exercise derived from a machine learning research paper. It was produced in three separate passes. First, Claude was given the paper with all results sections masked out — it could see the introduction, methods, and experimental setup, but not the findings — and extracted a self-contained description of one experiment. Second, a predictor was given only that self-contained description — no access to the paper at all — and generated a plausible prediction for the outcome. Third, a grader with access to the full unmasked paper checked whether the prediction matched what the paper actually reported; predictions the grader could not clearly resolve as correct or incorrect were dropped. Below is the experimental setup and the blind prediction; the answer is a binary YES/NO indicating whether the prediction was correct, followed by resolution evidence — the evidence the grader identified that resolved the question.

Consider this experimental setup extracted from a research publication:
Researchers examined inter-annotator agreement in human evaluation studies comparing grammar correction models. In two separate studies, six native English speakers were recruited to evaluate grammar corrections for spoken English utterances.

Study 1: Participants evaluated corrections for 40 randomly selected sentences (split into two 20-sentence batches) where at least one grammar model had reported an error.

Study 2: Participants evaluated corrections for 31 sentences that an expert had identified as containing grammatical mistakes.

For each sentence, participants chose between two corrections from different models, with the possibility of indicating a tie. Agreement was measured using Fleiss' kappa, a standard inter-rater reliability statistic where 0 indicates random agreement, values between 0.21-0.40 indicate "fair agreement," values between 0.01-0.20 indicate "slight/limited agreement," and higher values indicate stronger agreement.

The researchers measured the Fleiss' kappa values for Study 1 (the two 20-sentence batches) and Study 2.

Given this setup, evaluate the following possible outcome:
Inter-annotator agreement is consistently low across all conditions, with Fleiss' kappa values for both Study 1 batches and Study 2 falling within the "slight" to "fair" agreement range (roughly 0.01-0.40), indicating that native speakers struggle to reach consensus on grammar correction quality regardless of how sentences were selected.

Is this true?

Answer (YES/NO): YES